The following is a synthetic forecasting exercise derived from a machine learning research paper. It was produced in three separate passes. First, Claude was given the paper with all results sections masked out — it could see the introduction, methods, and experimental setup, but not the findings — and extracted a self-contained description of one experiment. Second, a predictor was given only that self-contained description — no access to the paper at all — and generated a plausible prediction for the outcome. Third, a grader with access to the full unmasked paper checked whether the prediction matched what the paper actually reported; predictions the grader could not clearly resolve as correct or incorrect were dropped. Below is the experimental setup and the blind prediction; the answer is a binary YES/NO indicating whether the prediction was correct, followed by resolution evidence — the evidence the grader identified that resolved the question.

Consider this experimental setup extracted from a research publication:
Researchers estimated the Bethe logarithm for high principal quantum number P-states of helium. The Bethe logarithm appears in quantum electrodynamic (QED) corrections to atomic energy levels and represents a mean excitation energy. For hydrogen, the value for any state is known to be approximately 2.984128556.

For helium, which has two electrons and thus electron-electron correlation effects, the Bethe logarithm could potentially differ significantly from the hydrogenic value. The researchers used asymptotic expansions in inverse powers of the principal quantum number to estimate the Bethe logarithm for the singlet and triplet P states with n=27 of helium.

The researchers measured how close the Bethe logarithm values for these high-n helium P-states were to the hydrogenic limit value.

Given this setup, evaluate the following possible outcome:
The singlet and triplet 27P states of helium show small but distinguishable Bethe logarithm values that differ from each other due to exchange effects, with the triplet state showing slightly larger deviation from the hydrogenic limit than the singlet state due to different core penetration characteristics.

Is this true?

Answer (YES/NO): YES